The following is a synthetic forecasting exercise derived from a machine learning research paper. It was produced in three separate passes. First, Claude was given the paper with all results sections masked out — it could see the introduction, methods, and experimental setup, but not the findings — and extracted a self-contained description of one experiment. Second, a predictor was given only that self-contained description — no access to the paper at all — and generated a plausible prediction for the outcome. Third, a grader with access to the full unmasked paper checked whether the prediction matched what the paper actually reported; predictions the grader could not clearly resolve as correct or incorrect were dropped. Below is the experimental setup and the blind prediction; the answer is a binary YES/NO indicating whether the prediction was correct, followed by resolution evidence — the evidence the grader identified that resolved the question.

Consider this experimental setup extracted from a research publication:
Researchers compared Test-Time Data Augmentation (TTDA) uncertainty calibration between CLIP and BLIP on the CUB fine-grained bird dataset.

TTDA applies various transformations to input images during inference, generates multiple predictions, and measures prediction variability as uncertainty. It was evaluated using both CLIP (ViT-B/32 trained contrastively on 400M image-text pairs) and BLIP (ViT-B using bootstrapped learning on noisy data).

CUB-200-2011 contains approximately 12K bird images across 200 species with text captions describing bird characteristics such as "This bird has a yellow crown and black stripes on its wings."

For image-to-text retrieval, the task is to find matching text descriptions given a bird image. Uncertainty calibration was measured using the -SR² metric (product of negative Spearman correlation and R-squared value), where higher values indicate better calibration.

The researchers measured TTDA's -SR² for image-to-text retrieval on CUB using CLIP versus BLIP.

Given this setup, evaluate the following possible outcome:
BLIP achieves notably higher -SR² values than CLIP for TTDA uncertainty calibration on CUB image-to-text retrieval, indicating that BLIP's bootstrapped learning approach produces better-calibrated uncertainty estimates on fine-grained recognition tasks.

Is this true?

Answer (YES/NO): YES